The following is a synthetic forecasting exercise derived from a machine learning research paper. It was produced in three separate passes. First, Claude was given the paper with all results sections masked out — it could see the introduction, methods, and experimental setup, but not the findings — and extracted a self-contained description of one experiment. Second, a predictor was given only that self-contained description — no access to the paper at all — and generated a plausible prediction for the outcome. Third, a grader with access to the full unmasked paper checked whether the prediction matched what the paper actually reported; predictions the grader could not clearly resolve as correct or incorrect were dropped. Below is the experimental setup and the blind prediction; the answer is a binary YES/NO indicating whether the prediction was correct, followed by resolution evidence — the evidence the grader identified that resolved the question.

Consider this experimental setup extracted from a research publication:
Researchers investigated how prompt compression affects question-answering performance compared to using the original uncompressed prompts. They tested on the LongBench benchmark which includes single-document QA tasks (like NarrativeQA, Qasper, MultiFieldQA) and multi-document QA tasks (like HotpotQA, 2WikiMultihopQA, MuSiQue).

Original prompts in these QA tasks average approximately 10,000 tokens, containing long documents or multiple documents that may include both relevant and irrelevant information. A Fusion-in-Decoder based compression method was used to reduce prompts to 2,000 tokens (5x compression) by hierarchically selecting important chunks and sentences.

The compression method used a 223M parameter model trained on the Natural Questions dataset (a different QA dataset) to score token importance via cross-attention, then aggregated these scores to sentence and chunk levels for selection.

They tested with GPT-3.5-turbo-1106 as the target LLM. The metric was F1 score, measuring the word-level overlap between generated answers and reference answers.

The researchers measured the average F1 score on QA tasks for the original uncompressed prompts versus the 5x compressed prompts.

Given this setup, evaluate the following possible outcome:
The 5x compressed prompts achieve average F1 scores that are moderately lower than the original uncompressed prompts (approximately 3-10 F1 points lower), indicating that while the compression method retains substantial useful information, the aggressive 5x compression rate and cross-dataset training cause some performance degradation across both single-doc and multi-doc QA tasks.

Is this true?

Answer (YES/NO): NO